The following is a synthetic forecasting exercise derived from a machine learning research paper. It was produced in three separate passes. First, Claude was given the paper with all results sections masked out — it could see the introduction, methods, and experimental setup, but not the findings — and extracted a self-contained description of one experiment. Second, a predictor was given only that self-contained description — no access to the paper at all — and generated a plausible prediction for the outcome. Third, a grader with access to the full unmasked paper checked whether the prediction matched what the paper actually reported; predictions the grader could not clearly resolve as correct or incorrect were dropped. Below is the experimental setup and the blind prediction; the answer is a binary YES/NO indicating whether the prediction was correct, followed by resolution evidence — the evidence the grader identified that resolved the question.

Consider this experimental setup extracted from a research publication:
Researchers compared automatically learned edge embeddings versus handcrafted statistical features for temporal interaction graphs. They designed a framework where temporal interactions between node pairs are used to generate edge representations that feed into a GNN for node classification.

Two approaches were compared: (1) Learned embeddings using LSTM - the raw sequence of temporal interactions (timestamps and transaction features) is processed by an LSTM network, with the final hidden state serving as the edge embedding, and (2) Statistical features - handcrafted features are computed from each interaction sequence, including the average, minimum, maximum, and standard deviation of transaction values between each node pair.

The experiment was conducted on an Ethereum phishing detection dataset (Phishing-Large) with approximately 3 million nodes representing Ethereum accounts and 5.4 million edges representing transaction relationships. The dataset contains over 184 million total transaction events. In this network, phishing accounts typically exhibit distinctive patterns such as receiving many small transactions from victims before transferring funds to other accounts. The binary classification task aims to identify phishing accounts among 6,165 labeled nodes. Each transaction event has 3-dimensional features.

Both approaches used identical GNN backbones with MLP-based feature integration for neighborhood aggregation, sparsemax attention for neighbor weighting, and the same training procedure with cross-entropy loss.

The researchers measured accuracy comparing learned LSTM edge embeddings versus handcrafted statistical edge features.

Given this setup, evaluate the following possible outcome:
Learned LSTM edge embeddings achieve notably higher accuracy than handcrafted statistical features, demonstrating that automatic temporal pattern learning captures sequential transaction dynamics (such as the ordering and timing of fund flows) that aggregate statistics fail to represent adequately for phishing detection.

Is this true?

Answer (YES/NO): NO